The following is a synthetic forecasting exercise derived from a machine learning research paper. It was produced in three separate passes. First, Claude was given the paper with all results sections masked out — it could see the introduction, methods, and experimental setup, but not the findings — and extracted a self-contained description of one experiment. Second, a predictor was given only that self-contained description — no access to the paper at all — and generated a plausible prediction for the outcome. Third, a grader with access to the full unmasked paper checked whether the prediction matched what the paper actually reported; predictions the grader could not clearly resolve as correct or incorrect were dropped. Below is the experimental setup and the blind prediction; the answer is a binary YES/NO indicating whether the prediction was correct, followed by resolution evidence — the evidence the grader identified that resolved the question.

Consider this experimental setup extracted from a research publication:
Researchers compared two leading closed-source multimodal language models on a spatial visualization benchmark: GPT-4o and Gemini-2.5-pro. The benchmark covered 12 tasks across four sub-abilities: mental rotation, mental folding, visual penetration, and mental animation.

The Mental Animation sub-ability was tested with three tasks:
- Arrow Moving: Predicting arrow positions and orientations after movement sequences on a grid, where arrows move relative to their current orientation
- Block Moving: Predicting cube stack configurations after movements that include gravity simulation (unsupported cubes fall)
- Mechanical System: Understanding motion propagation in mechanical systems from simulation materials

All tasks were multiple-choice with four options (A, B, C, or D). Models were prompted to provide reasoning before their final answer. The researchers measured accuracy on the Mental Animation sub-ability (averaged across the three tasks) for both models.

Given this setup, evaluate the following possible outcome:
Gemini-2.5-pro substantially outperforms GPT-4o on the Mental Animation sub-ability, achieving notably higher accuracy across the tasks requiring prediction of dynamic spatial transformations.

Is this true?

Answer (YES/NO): NO